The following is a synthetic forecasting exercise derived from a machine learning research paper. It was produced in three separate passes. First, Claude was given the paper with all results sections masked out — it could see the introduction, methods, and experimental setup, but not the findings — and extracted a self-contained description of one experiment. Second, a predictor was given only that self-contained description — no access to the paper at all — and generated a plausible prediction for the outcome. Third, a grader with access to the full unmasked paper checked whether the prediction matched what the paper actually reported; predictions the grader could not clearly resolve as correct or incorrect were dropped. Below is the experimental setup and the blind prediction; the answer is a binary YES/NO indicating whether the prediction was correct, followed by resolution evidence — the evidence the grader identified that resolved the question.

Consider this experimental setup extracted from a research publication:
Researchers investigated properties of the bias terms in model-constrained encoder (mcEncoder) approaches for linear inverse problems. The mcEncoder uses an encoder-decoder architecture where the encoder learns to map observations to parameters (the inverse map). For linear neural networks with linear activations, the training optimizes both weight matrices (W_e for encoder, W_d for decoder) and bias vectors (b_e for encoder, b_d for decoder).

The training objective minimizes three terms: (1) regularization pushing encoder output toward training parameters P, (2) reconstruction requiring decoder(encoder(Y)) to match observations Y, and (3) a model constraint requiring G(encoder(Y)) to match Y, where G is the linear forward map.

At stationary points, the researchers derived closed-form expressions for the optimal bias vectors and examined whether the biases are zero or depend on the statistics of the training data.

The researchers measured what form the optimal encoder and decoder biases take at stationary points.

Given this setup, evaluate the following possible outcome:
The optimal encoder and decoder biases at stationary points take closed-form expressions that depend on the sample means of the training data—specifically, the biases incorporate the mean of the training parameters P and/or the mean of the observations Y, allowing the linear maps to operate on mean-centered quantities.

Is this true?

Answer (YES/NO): YES